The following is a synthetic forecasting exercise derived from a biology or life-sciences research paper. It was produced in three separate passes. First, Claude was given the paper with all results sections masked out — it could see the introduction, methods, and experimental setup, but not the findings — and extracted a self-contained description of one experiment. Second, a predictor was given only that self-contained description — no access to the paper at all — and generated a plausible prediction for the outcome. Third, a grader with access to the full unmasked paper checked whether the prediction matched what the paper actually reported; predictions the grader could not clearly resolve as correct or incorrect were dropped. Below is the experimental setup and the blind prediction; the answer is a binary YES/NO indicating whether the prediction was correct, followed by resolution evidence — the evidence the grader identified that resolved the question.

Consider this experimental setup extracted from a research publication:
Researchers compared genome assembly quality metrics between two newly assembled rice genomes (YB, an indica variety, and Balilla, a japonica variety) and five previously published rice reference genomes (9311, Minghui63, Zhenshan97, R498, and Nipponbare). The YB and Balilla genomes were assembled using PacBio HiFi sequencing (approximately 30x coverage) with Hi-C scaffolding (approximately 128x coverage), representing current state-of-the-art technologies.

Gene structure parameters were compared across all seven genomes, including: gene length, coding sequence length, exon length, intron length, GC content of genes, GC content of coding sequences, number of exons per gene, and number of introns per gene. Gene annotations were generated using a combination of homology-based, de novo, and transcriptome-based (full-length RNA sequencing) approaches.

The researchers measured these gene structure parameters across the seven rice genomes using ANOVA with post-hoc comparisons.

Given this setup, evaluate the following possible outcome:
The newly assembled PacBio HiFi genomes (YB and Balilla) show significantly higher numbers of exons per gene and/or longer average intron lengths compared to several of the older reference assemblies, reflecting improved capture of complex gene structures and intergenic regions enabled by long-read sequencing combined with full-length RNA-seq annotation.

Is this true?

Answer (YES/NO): NO